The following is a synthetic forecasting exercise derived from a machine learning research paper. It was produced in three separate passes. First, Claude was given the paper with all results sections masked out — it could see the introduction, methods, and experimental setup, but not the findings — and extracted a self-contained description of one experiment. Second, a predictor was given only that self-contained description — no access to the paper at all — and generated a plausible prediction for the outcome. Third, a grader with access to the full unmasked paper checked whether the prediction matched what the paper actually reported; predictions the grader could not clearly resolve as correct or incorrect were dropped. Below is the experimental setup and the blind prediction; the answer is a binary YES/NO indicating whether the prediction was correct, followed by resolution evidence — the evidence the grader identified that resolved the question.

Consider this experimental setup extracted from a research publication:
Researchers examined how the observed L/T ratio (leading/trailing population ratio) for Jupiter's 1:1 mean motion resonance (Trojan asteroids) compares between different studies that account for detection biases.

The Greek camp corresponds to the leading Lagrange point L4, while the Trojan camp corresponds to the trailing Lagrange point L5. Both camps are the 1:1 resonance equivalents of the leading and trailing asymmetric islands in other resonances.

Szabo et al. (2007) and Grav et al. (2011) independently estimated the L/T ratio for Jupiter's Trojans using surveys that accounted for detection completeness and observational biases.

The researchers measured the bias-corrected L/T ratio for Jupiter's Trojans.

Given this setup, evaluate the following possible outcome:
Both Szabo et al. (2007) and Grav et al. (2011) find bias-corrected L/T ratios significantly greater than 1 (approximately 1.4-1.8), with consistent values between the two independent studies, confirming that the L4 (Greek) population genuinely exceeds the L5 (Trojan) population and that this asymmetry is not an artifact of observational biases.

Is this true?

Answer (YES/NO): YES